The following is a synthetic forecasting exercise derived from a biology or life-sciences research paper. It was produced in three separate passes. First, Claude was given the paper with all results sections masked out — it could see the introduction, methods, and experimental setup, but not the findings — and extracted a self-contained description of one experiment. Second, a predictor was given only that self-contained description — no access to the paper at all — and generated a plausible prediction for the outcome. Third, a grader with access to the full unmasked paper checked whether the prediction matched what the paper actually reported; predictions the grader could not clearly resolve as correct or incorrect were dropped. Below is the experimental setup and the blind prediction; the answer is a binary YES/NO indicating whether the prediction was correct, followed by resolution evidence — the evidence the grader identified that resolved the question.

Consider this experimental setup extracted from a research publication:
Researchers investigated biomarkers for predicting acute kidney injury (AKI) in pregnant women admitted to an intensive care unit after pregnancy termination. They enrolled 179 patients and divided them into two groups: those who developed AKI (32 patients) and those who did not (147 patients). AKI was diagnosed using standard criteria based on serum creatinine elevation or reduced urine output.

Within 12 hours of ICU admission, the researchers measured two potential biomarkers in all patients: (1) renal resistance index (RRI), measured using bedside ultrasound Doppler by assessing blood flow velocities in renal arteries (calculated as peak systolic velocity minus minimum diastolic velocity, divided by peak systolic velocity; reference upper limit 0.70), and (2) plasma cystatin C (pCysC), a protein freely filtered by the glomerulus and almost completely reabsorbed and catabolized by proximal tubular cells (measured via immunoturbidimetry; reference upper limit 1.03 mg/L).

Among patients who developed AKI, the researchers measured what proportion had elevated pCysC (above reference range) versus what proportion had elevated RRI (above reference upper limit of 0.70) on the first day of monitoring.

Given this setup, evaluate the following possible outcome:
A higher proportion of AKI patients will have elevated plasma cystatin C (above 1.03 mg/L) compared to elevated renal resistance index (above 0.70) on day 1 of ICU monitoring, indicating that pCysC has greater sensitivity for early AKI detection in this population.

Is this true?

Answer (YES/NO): YES